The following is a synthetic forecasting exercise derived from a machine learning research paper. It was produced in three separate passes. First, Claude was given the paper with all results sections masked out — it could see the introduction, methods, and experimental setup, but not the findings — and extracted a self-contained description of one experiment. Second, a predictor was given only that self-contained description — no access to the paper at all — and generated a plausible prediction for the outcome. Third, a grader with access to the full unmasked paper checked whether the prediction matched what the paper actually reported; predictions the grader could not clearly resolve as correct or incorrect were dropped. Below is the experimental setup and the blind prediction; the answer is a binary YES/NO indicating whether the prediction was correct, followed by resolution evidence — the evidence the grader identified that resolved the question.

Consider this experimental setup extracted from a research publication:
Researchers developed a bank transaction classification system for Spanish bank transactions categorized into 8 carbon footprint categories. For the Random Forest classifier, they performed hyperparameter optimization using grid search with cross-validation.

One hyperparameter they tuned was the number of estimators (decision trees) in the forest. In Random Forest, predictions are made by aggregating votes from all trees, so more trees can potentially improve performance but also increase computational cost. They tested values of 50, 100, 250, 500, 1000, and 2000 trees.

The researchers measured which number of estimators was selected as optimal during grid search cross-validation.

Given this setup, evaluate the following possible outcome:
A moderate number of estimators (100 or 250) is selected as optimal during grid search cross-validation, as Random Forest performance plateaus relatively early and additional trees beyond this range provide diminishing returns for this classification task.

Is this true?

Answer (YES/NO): NO